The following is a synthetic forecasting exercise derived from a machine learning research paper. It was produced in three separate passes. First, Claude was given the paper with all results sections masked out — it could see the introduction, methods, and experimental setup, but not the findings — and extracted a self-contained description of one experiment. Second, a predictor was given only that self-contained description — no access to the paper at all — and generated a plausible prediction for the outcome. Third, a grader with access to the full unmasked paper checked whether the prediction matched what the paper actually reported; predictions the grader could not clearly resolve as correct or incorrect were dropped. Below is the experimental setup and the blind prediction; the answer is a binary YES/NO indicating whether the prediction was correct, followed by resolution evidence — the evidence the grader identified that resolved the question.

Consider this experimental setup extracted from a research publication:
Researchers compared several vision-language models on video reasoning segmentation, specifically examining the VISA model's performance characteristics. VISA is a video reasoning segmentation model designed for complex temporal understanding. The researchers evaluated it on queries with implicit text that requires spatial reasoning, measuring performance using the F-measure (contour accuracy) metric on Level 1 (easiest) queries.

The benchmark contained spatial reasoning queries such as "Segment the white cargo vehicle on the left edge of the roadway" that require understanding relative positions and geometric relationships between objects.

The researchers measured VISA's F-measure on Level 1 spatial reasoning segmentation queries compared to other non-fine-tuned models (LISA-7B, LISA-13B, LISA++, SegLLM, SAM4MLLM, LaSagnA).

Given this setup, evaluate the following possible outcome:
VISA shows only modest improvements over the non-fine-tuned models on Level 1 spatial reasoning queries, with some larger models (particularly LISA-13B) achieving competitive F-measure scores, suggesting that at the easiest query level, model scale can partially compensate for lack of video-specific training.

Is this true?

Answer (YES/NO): NO